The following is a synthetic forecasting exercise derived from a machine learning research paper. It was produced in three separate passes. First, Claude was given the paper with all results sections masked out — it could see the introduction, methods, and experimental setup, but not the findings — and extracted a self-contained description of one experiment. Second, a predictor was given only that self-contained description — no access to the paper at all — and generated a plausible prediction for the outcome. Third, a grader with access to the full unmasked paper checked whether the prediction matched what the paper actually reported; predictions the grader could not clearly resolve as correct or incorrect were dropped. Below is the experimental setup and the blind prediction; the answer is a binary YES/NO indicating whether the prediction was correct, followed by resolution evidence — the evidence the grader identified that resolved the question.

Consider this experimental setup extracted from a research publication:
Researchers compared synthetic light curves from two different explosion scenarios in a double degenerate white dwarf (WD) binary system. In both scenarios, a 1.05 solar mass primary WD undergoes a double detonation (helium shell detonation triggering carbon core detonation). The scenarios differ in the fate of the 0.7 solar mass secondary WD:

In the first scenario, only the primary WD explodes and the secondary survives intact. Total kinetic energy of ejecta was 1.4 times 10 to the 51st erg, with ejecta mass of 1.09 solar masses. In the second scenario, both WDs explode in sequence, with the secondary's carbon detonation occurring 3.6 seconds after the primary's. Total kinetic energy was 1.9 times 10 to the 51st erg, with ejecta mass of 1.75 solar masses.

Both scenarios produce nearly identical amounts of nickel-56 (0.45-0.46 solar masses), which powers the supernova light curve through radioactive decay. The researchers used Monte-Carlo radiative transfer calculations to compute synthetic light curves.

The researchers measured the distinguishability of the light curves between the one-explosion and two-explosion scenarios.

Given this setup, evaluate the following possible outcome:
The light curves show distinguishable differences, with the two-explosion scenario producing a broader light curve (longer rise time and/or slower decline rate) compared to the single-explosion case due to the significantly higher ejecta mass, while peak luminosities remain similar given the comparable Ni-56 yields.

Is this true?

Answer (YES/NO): NO